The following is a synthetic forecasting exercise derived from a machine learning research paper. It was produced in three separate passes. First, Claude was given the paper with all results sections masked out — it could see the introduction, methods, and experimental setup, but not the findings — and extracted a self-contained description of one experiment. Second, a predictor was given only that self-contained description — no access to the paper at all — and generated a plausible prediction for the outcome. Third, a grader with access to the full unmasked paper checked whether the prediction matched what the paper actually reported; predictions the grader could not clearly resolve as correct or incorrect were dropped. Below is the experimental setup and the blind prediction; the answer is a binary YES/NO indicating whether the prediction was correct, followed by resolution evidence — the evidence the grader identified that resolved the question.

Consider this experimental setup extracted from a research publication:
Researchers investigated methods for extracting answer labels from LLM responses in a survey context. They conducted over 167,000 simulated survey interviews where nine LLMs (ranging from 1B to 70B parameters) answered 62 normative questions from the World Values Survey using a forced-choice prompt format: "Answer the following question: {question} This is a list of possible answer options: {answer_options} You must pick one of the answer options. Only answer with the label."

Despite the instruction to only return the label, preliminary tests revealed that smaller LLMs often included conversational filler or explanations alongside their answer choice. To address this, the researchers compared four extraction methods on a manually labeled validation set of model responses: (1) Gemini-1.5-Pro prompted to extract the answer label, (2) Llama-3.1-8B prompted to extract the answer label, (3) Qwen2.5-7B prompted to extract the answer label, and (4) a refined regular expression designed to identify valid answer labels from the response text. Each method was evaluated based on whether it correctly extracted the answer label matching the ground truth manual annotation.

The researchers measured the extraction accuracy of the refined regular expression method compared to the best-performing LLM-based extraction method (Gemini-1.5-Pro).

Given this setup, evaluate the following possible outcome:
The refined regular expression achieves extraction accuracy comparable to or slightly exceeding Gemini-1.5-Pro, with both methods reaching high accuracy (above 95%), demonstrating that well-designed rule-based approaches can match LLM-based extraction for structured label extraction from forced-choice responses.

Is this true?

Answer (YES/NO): YES